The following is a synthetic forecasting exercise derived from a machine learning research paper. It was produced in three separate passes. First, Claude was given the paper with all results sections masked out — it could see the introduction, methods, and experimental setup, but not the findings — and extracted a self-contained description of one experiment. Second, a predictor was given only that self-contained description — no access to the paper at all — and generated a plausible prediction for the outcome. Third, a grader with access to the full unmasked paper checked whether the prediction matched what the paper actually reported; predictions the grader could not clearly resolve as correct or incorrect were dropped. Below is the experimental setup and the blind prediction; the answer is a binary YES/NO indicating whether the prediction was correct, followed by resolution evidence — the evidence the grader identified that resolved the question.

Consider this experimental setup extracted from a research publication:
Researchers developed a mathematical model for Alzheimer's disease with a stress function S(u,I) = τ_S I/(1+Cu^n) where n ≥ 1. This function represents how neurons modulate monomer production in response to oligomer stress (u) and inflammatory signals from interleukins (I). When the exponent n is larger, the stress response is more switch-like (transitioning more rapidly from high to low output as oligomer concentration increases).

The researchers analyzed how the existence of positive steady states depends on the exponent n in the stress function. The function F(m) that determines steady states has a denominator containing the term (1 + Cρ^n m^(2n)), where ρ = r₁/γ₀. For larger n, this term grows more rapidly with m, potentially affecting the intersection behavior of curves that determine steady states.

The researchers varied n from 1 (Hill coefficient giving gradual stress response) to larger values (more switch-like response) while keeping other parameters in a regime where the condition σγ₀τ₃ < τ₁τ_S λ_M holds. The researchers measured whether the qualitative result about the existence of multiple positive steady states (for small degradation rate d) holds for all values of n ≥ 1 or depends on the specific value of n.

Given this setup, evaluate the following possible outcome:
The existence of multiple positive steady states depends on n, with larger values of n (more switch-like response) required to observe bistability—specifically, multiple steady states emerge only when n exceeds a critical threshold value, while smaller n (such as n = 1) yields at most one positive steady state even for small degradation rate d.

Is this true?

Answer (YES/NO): NO